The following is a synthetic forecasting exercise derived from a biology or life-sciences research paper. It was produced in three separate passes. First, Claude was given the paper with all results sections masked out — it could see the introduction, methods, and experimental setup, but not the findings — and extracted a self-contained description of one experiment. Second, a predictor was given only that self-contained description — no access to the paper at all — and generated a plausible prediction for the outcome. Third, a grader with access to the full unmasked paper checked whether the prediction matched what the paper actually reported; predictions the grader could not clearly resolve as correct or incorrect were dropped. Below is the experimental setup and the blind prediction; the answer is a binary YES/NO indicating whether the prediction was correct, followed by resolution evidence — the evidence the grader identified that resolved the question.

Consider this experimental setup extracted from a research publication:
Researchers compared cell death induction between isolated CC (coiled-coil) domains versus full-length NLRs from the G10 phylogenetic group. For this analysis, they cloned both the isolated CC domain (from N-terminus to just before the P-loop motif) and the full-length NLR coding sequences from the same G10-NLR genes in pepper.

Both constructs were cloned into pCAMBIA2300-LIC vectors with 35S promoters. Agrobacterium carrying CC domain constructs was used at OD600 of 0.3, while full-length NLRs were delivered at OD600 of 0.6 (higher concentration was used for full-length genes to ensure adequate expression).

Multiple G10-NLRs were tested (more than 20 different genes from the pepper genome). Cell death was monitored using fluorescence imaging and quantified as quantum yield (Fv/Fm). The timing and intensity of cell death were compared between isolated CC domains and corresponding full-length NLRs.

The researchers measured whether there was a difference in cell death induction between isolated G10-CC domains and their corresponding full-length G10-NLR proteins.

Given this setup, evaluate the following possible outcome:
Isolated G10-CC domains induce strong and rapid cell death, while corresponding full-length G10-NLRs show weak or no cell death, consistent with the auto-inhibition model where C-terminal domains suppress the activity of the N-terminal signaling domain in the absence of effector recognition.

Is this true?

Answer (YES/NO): NO